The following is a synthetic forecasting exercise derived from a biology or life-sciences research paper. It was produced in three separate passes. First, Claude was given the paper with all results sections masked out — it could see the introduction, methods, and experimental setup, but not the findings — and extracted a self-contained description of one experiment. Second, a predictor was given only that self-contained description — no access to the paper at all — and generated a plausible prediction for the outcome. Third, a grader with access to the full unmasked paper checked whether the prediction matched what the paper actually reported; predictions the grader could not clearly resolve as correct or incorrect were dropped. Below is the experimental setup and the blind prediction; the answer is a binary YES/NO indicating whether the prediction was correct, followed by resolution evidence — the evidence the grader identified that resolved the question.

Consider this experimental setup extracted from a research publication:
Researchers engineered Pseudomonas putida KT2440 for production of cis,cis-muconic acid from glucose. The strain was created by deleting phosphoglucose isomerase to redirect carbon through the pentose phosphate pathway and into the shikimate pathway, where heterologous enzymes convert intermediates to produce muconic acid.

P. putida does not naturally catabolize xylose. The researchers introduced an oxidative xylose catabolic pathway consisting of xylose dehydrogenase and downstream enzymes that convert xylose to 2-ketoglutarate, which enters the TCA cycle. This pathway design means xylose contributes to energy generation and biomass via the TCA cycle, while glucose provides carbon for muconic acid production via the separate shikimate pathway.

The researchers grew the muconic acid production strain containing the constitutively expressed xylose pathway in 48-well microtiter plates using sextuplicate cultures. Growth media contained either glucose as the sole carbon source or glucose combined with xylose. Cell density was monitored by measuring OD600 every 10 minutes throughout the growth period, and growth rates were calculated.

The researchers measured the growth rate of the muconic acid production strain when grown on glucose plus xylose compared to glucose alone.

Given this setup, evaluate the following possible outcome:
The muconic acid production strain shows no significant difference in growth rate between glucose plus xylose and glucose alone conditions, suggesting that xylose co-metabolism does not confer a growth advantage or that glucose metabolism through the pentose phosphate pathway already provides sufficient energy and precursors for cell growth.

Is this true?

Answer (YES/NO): NO